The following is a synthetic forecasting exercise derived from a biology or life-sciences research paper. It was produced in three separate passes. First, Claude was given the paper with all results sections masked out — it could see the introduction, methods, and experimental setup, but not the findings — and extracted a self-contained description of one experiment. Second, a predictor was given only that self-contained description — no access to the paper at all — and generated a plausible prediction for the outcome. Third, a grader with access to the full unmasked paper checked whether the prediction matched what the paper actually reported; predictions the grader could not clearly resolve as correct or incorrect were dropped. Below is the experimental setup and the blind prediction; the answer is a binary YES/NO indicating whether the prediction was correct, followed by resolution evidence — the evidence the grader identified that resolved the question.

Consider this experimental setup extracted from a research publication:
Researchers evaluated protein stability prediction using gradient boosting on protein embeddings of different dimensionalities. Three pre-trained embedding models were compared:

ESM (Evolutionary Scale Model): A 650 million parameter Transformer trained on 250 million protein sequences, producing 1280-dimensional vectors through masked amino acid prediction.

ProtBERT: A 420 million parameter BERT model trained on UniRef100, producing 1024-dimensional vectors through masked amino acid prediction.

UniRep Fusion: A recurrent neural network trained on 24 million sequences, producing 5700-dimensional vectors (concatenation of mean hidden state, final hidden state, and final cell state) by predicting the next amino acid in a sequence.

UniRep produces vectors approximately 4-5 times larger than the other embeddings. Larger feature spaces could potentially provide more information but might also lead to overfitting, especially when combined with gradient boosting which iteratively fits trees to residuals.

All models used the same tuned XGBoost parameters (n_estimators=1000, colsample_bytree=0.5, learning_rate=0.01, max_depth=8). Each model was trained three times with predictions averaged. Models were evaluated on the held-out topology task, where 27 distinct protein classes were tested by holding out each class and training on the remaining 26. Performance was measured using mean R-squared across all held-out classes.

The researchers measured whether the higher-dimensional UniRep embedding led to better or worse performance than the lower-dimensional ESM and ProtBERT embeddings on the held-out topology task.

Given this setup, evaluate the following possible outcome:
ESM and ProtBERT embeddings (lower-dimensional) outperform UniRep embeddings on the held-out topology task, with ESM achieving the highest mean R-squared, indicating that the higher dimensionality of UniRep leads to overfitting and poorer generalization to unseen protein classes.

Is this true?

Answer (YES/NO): NO